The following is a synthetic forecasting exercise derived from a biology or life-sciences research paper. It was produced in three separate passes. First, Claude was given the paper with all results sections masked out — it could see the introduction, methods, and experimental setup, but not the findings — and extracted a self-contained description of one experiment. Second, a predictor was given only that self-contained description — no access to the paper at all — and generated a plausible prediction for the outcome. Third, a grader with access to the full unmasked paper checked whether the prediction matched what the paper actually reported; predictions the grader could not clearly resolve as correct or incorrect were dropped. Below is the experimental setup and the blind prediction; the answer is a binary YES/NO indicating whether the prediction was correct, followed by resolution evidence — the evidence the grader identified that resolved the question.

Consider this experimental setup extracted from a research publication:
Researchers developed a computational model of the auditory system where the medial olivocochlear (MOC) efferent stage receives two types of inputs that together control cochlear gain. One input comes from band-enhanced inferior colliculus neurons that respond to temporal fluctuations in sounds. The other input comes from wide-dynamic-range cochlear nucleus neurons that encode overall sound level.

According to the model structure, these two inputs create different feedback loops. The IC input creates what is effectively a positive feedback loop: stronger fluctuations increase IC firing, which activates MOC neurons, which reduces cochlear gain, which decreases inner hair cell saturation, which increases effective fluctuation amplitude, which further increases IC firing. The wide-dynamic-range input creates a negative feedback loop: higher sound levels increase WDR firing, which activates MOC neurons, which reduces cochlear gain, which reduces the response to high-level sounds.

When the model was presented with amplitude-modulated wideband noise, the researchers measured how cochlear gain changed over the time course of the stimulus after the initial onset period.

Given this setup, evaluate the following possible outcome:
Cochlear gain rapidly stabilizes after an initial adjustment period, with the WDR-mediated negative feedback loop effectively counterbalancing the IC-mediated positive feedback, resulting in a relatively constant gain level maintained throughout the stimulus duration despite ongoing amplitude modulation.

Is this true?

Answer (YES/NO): NO